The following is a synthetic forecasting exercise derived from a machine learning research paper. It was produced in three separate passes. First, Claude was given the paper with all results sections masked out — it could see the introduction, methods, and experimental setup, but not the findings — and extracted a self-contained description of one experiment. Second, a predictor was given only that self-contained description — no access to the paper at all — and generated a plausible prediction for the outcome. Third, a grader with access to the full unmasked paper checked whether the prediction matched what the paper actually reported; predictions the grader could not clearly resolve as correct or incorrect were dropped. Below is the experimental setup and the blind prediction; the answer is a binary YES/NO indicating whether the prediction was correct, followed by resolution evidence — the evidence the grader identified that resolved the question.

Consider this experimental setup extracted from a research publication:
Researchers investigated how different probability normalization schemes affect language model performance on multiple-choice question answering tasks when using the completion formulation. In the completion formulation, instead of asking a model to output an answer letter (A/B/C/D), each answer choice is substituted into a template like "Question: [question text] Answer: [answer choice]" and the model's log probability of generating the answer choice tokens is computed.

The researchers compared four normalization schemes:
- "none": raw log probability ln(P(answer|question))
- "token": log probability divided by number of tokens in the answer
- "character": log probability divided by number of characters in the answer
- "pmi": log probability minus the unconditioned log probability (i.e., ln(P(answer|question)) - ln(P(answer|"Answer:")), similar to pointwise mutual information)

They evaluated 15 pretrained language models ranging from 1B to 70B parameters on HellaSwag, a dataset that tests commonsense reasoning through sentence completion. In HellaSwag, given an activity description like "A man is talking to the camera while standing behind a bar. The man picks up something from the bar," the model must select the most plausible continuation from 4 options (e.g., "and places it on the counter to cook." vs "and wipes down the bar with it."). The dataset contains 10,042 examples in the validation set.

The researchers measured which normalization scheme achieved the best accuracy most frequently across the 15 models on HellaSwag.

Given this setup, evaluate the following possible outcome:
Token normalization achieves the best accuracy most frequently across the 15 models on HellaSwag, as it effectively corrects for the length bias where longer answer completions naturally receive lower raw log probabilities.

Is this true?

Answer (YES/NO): NO